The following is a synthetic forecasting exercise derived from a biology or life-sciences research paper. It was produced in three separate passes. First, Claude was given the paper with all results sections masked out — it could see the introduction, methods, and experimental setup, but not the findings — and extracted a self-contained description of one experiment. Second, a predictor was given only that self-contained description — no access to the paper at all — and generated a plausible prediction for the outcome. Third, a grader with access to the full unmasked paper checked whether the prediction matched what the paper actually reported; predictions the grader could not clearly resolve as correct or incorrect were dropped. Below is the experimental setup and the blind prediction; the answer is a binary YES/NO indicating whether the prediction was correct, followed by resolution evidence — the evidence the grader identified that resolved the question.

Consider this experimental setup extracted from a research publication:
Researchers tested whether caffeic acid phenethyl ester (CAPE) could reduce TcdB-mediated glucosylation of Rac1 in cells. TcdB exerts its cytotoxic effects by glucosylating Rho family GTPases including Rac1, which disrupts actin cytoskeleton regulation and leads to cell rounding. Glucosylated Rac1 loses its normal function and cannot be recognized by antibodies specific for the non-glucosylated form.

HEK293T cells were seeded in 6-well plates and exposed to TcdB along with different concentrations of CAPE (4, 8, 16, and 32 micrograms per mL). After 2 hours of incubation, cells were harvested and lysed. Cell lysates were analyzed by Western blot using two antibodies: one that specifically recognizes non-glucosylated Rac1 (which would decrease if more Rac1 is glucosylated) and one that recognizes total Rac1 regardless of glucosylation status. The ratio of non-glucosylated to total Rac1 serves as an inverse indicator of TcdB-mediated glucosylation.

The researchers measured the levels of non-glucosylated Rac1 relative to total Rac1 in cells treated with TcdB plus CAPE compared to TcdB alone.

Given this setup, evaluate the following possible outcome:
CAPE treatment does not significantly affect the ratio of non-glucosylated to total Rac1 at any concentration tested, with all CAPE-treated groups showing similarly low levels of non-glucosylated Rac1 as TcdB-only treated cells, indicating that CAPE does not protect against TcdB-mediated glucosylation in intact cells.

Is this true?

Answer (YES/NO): NO